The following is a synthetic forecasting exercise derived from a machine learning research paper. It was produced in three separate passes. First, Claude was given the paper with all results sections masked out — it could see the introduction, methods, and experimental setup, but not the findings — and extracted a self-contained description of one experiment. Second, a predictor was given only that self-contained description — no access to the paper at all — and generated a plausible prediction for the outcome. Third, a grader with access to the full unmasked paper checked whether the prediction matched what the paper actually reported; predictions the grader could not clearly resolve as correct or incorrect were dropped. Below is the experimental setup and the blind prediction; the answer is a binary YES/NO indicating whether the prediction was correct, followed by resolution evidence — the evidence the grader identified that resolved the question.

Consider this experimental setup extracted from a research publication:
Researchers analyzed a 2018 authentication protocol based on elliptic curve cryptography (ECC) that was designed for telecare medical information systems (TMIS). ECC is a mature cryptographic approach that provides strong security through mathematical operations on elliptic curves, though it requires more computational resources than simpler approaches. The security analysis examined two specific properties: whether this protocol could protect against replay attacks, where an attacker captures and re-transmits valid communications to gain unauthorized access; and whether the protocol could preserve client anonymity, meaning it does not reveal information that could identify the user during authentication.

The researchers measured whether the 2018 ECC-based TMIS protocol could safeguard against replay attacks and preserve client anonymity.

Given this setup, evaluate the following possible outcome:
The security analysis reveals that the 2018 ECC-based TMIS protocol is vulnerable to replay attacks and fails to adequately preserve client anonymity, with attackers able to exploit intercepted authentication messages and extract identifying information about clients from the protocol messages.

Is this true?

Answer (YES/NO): YES